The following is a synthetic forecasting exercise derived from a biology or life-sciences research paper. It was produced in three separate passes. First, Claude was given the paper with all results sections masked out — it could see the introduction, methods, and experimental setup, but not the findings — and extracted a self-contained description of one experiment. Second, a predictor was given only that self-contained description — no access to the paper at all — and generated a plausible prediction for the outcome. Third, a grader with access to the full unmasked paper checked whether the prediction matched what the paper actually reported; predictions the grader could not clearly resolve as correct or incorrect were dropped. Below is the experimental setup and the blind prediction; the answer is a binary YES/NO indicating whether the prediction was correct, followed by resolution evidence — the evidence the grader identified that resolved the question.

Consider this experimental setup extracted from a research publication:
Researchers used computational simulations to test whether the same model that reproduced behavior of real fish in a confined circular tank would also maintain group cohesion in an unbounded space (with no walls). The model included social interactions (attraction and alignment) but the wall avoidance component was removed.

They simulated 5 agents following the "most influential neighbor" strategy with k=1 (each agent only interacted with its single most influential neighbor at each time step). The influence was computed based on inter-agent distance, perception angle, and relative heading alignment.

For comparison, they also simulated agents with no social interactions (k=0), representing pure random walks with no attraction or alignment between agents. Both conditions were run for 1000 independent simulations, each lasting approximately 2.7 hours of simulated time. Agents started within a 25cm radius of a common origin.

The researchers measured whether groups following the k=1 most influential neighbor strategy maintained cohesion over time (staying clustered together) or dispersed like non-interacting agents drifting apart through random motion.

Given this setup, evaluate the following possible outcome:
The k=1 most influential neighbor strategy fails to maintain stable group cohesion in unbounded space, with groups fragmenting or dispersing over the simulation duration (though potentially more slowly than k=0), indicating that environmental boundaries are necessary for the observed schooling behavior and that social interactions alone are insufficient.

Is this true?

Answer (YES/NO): NO